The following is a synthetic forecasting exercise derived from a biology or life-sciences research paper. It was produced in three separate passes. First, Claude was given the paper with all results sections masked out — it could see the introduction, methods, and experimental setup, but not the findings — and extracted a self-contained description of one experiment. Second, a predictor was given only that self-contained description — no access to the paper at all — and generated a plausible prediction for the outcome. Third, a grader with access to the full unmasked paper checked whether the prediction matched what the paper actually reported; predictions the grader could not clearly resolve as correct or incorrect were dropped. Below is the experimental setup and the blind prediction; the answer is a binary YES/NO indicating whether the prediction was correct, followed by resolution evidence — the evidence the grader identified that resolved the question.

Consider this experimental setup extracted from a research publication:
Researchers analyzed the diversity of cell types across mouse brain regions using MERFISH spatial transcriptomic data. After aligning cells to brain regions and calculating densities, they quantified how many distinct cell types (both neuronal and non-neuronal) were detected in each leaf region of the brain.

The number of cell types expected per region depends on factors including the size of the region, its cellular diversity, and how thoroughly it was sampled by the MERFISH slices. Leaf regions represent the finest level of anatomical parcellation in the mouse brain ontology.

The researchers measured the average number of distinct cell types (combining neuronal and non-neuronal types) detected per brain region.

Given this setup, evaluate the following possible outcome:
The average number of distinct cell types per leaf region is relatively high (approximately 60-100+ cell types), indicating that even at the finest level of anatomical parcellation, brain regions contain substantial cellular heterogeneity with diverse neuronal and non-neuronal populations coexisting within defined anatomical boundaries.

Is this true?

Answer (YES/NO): YES